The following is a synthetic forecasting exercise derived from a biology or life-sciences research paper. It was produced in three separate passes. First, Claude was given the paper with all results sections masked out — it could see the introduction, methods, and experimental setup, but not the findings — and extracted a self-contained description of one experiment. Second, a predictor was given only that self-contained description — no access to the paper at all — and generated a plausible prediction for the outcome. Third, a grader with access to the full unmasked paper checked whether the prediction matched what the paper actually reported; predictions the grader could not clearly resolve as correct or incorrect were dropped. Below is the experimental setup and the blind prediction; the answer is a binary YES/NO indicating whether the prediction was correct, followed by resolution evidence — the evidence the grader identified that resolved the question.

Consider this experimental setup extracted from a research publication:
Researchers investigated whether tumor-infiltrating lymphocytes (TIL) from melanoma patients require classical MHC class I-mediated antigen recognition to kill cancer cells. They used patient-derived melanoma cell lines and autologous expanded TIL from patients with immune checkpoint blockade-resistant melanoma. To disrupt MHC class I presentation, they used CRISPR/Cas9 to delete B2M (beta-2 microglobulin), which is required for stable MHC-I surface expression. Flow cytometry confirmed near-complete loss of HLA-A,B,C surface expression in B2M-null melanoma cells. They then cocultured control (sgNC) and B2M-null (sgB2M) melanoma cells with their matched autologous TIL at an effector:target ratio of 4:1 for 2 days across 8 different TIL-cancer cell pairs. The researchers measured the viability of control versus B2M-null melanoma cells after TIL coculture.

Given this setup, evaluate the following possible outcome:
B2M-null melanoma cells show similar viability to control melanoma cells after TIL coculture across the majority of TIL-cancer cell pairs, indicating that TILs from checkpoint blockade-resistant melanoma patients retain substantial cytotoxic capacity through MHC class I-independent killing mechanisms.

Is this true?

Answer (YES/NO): YES